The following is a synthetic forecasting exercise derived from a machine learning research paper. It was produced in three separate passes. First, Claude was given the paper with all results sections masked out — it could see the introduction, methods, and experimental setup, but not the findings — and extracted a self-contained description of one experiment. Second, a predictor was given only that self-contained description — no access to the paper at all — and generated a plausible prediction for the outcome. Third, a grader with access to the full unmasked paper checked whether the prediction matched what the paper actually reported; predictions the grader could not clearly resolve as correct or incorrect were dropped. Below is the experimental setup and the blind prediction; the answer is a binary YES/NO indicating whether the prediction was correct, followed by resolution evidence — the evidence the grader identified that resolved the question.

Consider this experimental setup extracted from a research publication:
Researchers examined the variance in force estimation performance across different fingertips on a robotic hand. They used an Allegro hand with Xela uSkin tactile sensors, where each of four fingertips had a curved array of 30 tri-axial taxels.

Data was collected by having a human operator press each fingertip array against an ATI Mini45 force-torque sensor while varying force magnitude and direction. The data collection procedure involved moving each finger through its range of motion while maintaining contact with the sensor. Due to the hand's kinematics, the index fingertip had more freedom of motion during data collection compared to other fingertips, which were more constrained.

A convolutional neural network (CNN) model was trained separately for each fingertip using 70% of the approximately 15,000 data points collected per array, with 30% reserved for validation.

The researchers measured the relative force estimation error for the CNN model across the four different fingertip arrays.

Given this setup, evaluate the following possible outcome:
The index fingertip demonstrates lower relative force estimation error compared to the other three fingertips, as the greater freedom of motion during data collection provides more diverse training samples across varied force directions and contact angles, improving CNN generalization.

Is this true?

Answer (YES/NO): YES